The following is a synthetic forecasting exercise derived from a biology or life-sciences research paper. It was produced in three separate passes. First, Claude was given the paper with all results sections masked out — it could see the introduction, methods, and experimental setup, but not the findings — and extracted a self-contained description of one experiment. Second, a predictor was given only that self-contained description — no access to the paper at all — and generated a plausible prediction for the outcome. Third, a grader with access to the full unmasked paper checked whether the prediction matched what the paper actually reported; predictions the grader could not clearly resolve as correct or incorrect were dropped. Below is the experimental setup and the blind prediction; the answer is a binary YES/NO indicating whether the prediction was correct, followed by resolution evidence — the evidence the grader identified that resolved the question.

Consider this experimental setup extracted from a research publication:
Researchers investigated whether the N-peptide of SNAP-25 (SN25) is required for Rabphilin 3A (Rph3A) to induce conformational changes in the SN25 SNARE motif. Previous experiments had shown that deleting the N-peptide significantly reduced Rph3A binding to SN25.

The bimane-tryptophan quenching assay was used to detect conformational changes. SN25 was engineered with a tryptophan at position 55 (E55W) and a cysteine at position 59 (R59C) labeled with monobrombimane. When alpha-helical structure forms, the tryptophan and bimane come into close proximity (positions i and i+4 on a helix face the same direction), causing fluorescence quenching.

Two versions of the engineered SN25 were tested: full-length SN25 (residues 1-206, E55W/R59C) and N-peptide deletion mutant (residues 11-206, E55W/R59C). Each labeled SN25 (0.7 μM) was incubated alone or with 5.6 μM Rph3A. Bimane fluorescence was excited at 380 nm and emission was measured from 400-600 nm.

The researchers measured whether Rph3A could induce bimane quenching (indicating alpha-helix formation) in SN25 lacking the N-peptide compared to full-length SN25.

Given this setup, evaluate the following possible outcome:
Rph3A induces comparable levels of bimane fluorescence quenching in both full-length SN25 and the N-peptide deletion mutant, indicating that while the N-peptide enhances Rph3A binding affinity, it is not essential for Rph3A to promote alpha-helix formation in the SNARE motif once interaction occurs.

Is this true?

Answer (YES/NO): NO